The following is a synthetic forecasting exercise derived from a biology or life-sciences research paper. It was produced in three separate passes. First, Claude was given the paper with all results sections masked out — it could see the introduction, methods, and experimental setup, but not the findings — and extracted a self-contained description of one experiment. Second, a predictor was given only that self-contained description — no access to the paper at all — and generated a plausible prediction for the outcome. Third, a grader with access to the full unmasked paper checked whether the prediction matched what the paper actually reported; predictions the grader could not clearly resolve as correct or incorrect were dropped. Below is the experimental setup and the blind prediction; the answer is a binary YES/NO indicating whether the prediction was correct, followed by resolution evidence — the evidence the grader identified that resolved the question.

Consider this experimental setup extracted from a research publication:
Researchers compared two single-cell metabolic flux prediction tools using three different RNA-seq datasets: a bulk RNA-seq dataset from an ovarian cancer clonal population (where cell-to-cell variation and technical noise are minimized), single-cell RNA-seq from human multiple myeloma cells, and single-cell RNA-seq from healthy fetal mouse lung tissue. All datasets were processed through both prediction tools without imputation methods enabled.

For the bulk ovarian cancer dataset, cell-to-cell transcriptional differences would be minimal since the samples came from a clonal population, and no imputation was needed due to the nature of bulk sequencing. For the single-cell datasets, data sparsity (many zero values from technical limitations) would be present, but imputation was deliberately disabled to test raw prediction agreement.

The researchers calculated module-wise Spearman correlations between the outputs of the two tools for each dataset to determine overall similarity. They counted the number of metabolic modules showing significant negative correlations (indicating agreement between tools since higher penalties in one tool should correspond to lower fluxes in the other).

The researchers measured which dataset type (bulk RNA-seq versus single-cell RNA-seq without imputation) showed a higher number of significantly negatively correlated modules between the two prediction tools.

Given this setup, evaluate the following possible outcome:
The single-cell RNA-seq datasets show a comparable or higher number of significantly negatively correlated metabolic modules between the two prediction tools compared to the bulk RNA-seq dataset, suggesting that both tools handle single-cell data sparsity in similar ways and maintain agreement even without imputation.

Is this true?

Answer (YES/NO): YES